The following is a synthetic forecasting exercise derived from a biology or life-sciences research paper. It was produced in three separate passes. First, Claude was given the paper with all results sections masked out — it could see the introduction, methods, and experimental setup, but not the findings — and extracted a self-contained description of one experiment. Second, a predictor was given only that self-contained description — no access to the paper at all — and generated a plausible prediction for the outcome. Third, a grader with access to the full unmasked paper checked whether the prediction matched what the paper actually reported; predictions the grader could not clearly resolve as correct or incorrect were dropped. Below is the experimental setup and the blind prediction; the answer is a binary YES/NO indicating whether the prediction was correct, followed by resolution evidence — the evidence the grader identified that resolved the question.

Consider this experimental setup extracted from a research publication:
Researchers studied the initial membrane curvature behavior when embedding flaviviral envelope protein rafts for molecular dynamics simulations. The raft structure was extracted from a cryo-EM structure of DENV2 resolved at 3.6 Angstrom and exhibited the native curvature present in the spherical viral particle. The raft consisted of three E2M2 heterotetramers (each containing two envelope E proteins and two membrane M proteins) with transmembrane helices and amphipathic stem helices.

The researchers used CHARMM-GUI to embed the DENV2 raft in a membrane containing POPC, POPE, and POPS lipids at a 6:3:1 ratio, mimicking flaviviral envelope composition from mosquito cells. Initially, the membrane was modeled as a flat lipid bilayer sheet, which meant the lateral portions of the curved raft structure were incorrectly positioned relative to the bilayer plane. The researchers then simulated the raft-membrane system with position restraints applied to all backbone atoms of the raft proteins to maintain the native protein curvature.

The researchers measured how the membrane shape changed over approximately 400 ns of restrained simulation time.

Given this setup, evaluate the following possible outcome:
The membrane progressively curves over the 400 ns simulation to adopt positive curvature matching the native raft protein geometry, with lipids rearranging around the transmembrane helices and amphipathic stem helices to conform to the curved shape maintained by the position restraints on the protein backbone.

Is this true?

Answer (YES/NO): YES